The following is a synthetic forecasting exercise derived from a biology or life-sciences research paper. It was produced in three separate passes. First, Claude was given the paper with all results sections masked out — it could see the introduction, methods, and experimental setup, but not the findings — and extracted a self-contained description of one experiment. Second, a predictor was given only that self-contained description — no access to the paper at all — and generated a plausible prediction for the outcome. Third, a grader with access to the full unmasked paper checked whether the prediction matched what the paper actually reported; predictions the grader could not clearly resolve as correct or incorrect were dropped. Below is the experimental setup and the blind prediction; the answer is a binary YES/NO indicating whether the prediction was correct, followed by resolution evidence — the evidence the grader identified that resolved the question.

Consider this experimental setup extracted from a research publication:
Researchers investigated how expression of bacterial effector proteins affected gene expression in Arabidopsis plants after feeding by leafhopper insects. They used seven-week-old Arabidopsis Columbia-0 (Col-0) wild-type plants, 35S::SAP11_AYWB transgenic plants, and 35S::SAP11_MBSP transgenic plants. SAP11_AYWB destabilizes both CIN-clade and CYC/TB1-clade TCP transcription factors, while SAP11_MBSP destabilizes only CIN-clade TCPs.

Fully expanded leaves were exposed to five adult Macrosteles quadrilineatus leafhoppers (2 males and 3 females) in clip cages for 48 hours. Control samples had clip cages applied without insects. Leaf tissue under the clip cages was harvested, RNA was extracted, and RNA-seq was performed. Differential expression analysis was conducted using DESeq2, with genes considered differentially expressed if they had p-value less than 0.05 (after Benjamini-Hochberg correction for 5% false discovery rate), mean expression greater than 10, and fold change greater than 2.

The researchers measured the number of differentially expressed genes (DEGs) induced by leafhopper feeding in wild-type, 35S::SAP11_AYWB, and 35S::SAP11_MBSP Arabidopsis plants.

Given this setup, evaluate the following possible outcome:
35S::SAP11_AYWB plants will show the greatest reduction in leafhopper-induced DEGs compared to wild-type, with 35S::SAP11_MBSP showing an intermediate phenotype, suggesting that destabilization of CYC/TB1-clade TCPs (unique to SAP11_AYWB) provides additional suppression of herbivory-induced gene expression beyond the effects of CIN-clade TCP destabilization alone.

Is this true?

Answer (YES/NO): NO